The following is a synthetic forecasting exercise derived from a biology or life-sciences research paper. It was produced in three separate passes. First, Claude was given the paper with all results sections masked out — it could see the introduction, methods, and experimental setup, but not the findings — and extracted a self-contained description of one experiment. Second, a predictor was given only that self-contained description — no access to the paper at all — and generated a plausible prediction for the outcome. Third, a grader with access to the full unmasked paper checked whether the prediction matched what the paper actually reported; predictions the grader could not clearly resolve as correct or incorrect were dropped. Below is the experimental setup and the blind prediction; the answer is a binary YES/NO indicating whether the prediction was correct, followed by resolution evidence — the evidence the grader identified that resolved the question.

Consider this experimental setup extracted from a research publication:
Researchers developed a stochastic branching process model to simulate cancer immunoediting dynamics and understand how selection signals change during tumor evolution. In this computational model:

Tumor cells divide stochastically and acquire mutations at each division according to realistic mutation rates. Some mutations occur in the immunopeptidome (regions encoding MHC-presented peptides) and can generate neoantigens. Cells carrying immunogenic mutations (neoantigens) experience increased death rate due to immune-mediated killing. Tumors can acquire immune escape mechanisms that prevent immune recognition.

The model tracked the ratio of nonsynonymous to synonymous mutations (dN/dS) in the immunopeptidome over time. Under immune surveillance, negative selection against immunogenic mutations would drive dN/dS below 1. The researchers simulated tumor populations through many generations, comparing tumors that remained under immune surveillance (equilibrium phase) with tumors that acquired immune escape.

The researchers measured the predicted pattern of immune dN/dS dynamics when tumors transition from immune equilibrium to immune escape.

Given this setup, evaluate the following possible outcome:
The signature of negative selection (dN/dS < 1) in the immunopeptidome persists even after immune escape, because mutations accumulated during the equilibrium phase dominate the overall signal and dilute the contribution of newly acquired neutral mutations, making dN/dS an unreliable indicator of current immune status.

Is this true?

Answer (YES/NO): NO